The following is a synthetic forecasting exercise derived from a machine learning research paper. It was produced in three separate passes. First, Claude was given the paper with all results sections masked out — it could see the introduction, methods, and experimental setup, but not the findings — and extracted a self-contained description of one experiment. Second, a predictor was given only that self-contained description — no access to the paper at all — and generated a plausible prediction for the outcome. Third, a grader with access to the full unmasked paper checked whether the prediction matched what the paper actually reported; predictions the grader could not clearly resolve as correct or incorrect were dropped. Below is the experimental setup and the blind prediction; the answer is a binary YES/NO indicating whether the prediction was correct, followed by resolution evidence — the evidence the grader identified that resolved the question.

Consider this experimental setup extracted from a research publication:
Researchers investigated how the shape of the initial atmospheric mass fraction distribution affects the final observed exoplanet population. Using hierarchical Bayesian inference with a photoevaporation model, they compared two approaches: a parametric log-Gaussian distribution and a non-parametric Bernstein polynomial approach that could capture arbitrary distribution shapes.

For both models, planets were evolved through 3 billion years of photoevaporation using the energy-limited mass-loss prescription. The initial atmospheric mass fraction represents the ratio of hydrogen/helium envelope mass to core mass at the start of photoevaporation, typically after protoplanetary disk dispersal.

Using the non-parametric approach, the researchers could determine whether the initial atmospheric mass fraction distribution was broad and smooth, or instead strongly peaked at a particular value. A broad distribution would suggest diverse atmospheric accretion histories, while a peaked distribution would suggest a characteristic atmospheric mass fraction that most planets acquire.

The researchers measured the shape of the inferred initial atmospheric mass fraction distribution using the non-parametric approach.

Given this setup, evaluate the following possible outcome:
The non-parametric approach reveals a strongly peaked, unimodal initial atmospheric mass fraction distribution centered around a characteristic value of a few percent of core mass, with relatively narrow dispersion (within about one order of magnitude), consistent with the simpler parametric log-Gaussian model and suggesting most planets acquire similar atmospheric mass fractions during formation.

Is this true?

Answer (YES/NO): NO